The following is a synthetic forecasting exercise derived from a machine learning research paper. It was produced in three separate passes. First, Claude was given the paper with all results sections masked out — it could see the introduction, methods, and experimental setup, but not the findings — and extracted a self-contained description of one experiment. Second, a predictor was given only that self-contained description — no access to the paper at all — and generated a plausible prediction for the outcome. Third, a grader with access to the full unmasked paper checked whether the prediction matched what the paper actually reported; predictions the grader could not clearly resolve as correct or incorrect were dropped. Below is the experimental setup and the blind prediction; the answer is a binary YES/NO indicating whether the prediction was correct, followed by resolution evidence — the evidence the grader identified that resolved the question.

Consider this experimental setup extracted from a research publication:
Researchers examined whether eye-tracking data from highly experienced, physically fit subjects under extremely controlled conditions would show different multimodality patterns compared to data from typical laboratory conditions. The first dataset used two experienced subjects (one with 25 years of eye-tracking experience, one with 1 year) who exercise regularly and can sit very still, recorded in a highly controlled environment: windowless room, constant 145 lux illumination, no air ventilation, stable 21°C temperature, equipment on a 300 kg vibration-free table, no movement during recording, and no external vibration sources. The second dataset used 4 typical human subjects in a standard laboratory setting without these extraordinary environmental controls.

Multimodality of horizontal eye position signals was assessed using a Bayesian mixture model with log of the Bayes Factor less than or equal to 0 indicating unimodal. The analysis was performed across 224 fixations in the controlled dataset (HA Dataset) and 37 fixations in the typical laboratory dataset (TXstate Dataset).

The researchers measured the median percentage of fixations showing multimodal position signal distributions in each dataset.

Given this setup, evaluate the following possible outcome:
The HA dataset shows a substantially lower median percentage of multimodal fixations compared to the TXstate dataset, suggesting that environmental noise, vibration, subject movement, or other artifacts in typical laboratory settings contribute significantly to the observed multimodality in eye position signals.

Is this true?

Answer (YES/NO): NO